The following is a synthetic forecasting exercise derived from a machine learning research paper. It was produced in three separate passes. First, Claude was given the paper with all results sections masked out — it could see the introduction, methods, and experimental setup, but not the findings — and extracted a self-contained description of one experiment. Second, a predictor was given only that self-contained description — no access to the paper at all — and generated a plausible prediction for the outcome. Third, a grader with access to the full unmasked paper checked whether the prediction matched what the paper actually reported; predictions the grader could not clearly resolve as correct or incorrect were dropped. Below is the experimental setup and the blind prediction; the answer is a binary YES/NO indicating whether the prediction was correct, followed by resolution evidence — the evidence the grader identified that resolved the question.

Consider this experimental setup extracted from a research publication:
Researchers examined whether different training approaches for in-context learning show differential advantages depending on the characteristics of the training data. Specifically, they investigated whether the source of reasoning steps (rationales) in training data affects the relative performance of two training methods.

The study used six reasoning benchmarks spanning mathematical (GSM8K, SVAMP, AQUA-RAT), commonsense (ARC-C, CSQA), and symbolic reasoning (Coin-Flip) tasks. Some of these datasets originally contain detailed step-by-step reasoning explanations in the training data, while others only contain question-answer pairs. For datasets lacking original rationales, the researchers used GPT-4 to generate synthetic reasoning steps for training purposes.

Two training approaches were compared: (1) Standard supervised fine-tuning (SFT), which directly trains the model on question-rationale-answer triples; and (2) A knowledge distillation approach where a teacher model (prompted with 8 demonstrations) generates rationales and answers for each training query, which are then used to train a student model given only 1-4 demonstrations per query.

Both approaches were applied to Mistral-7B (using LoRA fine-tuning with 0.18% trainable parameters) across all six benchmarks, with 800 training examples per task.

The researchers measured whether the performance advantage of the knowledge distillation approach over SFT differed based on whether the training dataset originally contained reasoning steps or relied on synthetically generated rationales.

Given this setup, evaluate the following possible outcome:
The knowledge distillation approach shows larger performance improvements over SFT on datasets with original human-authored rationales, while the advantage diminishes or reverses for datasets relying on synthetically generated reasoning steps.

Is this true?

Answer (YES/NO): NO